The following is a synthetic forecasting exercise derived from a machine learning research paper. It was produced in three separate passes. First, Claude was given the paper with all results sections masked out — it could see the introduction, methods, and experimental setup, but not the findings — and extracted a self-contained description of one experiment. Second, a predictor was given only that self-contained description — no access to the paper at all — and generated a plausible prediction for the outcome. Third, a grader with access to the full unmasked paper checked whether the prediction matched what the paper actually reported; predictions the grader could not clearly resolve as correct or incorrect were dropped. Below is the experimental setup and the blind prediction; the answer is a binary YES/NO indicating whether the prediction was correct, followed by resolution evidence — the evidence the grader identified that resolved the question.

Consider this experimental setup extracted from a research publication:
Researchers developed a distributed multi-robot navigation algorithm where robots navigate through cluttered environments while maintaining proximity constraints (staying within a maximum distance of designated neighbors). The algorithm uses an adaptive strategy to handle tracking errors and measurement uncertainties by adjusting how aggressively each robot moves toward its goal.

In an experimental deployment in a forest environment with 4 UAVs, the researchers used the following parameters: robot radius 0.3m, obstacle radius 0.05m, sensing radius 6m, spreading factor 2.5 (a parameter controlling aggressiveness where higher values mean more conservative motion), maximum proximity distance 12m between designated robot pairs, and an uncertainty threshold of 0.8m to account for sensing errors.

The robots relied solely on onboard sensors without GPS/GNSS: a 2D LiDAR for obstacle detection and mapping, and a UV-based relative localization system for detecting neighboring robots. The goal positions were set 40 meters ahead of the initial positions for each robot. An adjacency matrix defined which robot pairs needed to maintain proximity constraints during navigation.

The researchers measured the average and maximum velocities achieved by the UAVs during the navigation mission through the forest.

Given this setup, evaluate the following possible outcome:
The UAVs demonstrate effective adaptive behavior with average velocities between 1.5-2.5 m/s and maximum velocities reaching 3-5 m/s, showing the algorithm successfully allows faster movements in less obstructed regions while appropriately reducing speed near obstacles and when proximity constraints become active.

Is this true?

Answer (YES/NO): NO